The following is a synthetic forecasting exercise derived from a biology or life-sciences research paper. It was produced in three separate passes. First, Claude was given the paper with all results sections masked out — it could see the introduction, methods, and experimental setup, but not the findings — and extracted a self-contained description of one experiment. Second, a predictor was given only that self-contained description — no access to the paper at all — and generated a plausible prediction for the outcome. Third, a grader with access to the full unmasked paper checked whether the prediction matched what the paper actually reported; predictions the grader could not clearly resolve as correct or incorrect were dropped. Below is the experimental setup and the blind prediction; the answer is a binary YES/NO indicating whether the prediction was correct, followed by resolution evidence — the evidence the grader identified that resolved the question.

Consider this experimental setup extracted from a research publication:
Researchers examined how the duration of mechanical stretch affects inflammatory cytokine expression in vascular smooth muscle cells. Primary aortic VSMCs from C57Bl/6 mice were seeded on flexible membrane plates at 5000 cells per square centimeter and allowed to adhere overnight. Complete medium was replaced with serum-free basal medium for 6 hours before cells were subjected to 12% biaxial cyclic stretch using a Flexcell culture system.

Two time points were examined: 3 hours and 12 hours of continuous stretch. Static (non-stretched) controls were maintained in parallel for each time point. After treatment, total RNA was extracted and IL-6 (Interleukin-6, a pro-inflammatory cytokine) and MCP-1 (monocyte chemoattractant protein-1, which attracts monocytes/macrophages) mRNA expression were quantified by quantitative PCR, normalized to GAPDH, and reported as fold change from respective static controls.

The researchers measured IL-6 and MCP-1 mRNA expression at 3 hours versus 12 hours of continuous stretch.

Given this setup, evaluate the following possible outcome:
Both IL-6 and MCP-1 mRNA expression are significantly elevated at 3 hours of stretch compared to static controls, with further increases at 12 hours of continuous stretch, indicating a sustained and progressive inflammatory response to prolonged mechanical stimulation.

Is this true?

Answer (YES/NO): NO